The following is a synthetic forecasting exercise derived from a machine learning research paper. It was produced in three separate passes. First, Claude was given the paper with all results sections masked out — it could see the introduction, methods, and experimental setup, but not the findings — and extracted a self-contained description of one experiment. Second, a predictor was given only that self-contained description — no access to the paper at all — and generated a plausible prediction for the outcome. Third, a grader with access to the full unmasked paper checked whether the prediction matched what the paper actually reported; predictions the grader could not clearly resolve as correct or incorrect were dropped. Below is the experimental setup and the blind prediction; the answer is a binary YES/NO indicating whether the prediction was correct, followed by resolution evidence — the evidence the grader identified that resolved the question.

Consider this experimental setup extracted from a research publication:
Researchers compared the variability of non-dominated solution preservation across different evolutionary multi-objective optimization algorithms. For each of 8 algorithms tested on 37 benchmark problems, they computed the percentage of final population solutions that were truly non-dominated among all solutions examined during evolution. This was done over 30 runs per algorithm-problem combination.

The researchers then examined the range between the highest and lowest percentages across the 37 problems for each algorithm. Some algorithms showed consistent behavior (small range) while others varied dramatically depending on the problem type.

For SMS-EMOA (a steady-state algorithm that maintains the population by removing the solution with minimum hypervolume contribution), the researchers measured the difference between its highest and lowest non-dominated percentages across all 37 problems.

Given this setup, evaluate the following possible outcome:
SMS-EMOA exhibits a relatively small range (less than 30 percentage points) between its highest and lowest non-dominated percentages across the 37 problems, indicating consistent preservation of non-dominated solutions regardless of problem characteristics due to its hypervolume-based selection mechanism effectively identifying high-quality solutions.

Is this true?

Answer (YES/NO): YES